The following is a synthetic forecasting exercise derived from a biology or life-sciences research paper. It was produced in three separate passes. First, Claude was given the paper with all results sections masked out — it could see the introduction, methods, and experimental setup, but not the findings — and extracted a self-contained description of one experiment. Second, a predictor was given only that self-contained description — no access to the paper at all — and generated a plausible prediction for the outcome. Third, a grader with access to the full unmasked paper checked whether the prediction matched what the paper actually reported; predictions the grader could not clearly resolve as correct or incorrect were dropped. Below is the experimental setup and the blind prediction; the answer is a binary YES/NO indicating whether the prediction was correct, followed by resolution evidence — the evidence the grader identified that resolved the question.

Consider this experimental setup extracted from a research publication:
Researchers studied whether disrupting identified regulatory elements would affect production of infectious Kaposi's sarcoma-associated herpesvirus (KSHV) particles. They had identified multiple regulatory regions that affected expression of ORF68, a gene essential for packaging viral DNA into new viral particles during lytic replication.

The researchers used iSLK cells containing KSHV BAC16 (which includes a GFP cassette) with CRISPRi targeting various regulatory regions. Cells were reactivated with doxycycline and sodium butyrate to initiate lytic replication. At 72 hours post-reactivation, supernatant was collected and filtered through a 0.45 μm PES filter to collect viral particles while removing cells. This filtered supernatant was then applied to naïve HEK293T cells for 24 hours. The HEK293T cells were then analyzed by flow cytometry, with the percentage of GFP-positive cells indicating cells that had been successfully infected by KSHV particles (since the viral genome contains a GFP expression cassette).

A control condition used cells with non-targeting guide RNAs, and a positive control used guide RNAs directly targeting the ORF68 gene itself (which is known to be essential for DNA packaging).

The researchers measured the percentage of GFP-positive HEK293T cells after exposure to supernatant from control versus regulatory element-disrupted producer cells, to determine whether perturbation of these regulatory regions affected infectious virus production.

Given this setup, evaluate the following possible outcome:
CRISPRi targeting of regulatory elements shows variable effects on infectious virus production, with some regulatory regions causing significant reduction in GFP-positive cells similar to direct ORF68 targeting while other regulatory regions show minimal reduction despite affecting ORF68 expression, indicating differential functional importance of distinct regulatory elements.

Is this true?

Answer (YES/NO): YES